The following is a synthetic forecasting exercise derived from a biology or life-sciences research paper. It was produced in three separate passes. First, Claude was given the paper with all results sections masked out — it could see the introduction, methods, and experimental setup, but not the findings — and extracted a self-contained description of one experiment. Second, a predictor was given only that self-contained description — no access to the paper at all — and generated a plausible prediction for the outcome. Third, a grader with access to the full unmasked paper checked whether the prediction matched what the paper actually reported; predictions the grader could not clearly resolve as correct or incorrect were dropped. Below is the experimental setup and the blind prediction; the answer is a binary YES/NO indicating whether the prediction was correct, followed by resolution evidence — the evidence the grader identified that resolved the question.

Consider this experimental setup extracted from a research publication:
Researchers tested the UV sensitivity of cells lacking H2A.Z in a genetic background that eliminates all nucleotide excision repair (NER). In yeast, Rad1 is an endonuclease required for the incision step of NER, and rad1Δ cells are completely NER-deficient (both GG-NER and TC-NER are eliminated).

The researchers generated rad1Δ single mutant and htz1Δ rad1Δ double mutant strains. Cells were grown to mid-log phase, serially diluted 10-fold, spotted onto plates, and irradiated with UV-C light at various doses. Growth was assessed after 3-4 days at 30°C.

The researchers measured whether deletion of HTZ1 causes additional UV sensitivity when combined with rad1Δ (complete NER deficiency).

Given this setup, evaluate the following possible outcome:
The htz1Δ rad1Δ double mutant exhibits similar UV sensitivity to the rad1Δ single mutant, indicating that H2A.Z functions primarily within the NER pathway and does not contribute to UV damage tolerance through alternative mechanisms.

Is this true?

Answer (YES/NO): NO